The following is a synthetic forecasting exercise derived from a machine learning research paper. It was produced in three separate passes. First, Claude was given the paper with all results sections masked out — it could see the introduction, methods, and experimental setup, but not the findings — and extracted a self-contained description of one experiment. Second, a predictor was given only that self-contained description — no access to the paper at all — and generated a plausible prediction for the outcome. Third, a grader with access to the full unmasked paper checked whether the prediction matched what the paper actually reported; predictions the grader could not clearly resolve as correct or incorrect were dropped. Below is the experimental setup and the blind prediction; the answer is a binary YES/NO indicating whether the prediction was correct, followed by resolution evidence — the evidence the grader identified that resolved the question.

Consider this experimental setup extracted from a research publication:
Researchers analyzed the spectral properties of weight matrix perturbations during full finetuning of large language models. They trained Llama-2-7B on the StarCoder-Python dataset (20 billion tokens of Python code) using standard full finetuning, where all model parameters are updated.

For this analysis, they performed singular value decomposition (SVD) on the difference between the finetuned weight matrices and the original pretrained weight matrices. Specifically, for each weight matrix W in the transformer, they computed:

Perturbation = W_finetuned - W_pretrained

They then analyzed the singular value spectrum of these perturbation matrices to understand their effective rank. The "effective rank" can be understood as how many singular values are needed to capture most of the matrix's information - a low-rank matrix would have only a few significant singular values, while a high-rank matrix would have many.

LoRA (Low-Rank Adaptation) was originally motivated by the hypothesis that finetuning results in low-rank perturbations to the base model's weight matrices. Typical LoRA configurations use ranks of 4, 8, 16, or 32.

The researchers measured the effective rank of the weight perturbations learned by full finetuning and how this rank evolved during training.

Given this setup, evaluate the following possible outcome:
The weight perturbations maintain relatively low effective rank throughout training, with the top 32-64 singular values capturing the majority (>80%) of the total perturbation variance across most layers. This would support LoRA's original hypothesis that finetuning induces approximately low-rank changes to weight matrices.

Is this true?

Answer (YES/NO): NO